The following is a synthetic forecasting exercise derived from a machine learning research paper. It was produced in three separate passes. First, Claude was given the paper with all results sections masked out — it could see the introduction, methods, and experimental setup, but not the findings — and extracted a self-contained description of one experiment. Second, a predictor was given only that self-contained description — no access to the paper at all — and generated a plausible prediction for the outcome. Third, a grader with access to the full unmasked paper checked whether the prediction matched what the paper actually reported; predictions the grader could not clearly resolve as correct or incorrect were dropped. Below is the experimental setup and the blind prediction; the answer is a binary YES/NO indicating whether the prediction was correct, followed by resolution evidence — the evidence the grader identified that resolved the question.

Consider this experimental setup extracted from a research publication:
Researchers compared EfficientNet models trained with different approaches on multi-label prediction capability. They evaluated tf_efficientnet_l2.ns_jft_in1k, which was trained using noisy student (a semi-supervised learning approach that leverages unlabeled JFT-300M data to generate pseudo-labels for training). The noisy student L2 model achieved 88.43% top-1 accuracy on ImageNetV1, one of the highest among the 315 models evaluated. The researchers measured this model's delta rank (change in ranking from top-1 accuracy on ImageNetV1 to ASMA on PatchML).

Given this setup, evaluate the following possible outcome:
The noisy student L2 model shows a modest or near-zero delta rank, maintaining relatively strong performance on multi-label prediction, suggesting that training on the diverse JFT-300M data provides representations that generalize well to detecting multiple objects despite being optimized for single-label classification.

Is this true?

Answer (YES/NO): NO